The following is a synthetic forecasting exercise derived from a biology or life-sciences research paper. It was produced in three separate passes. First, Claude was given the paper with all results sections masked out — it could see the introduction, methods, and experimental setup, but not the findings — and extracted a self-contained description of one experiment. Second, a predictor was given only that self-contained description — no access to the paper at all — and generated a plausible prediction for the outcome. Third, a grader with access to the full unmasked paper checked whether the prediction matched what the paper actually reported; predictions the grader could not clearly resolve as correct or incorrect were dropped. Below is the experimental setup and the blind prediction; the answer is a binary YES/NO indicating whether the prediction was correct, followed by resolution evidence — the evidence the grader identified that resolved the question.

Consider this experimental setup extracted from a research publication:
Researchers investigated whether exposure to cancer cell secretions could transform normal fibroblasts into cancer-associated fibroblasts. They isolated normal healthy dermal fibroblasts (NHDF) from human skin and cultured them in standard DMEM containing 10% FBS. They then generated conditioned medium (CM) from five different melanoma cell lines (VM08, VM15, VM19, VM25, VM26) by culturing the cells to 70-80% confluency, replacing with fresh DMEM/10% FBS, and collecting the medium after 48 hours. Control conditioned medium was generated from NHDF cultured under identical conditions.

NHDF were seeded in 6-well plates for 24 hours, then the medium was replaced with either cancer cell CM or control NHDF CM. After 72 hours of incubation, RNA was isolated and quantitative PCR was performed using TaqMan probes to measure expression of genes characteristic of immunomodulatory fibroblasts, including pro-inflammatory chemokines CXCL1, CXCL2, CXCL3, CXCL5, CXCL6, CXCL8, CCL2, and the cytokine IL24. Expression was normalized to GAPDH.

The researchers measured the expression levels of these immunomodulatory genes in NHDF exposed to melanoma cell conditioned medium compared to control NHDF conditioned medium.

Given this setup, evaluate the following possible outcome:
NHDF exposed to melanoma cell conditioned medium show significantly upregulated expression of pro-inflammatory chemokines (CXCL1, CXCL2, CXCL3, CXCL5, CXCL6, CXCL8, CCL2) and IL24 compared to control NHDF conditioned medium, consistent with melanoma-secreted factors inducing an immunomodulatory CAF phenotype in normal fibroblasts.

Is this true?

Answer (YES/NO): NO